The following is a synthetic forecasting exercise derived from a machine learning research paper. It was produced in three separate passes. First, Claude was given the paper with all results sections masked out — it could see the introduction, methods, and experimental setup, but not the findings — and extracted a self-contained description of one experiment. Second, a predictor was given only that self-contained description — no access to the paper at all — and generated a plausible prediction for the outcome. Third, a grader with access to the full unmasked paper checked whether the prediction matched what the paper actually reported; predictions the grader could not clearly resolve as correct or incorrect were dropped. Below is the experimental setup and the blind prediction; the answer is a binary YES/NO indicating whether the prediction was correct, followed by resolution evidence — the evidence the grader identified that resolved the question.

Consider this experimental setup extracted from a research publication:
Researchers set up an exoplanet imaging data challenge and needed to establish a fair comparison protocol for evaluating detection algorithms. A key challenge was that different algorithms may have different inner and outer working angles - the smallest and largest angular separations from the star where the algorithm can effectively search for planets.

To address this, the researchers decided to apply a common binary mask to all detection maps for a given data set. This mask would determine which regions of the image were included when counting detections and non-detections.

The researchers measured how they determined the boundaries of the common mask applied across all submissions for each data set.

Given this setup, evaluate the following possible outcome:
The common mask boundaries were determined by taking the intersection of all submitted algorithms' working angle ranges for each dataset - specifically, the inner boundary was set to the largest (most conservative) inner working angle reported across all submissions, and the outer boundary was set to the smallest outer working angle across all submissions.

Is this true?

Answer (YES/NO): NO